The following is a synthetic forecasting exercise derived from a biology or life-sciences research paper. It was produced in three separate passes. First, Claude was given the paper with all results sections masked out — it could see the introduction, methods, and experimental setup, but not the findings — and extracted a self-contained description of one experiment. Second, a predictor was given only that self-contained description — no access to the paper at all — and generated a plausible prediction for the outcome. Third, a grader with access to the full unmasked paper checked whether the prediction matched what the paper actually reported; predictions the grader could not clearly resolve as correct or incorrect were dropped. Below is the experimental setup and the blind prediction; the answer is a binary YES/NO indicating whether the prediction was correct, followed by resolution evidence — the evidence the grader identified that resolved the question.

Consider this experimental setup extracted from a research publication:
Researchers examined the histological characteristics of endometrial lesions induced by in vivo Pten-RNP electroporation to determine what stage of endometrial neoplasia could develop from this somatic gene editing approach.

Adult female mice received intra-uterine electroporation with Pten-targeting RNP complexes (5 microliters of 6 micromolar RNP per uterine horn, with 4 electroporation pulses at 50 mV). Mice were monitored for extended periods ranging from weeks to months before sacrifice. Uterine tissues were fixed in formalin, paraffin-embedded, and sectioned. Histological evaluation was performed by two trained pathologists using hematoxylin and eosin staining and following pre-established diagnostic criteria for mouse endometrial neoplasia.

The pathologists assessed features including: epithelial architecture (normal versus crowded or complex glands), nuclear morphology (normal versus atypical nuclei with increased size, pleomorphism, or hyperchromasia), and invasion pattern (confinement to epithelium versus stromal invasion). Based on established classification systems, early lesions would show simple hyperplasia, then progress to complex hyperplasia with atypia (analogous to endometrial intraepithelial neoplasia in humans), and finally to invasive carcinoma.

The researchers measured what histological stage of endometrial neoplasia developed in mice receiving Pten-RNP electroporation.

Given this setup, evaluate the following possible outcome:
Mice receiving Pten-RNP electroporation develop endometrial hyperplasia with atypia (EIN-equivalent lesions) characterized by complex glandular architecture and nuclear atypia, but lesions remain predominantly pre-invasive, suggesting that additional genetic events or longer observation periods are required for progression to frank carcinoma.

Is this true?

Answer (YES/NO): NO